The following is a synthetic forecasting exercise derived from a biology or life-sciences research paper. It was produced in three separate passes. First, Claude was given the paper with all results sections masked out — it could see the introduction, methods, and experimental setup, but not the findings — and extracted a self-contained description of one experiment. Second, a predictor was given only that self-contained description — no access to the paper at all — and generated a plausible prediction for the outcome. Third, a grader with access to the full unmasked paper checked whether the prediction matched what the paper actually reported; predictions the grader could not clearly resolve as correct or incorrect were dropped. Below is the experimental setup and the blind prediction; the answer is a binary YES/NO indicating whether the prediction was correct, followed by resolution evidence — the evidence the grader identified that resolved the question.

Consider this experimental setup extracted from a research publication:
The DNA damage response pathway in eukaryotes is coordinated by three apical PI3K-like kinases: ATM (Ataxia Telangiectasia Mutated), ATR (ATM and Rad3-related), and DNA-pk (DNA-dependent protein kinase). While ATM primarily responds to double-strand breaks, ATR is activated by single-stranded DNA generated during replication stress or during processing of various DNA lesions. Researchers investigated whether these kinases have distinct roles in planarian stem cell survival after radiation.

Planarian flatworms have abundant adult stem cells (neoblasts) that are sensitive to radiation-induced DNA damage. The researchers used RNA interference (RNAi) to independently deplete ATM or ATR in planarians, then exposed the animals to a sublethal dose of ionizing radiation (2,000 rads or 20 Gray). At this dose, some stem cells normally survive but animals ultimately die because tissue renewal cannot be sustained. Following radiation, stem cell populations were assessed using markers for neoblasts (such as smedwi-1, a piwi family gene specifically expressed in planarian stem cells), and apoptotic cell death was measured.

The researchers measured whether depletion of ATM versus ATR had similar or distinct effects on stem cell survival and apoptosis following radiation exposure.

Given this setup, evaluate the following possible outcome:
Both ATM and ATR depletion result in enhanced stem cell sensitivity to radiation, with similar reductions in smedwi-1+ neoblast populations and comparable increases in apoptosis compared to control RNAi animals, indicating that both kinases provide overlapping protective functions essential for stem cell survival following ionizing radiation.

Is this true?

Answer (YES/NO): NO